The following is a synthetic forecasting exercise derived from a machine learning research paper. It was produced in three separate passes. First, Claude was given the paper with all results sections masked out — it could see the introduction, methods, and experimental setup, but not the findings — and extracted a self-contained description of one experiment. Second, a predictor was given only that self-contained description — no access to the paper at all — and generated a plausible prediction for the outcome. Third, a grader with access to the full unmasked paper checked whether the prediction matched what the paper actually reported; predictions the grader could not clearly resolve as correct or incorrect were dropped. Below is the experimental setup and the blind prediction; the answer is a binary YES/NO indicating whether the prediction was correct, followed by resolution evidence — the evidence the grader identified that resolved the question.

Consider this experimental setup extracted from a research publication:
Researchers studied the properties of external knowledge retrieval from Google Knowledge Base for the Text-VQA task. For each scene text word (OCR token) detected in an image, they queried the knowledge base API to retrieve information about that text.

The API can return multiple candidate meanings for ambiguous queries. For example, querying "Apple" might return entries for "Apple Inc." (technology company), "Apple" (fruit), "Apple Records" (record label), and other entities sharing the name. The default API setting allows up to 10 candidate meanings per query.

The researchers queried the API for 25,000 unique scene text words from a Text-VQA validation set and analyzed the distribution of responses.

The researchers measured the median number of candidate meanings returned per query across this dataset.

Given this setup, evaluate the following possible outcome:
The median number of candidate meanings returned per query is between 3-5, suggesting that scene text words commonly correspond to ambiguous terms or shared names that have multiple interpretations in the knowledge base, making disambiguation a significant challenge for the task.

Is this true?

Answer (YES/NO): YES